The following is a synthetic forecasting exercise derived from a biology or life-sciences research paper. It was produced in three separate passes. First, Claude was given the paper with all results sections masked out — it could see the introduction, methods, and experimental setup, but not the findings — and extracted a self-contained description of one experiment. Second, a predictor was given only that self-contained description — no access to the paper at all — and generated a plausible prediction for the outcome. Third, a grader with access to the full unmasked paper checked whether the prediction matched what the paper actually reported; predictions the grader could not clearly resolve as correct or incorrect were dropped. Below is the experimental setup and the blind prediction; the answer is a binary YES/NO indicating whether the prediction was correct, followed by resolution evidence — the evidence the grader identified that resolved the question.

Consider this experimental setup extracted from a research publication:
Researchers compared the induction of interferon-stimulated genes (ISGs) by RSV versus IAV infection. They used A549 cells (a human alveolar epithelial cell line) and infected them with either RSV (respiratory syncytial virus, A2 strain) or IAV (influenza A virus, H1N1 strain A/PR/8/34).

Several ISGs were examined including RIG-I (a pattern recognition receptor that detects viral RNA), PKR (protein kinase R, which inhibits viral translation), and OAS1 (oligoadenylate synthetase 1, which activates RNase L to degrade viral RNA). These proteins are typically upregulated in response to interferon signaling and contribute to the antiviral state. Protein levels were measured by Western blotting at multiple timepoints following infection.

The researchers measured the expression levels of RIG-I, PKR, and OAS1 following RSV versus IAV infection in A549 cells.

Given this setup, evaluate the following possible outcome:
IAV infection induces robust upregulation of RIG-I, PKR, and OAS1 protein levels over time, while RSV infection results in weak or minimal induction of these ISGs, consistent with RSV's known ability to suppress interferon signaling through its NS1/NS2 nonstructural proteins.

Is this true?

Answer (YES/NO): NO